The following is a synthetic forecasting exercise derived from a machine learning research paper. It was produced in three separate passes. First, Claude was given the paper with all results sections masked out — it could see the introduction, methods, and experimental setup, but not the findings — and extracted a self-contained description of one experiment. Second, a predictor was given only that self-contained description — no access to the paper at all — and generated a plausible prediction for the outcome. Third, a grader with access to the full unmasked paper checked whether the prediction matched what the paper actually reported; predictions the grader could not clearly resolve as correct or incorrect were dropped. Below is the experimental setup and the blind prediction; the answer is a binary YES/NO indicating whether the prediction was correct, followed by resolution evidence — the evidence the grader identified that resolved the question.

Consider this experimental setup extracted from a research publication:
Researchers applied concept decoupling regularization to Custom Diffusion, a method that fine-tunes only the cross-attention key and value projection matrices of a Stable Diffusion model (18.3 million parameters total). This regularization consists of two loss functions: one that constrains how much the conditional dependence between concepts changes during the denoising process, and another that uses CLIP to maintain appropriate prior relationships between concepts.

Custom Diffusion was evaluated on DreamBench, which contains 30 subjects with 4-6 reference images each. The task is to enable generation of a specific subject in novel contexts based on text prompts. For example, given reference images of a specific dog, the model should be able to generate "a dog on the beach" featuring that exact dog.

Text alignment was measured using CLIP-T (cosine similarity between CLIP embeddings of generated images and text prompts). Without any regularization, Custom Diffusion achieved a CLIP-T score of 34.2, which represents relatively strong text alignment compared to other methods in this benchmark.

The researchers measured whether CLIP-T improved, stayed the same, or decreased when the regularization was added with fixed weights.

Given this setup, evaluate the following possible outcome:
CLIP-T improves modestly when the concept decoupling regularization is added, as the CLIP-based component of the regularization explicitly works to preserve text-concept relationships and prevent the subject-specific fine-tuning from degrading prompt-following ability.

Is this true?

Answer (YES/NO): NO